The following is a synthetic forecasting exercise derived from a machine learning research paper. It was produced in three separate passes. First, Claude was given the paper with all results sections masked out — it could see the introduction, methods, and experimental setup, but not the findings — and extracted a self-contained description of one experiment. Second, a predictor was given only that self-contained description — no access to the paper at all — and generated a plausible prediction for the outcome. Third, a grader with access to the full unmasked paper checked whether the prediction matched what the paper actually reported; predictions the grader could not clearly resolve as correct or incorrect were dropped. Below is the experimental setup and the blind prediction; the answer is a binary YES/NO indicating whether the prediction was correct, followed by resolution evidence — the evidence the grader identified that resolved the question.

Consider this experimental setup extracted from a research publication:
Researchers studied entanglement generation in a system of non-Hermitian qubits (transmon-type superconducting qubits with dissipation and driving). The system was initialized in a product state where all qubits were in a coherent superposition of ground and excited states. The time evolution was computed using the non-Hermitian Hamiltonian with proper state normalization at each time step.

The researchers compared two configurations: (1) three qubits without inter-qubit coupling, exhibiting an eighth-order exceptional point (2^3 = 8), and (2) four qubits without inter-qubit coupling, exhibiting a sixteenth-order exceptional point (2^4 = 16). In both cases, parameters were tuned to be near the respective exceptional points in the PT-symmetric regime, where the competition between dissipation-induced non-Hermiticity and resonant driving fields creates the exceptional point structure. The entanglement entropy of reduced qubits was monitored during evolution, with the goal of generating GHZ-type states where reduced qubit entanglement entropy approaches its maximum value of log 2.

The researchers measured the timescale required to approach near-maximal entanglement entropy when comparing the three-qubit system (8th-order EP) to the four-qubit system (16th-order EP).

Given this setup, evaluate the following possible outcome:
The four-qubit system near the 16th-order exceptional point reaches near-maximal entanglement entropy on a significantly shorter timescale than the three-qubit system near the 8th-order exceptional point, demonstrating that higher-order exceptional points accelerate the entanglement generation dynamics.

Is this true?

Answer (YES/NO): NO